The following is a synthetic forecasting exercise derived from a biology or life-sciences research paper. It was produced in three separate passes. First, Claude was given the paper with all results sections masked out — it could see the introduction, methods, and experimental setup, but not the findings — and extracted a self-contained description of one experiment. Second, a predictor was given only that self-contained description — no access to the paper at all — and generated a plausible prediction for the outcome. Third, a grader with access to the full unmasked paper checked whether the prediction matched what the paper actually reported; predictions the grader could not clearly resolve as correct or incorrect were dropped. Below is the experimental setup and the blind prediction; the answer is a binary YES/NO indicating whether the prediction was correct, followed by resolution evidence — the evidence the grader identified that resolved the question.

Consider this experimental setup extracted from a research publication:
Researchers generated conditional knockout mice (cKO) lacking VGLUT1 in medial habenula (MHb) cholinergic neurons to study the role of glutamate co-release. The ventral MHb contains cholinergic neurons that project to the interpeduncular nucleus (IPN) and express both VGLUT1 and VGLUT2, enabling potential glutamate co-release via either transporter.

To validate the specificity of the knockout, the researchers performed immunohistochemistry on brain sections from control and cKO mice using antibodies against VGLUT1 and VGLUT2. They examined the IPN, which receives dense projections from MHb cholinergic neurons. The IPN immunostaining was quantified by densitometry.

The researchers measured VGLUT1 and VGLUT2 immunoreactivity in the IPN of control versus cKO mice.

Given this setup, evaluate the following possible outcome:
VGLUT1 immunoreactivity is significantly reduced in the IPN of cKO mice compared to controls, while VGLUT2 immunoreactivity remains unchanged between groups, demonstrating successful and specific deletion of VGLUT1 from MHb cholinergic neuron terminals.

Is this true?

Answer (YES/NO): YES